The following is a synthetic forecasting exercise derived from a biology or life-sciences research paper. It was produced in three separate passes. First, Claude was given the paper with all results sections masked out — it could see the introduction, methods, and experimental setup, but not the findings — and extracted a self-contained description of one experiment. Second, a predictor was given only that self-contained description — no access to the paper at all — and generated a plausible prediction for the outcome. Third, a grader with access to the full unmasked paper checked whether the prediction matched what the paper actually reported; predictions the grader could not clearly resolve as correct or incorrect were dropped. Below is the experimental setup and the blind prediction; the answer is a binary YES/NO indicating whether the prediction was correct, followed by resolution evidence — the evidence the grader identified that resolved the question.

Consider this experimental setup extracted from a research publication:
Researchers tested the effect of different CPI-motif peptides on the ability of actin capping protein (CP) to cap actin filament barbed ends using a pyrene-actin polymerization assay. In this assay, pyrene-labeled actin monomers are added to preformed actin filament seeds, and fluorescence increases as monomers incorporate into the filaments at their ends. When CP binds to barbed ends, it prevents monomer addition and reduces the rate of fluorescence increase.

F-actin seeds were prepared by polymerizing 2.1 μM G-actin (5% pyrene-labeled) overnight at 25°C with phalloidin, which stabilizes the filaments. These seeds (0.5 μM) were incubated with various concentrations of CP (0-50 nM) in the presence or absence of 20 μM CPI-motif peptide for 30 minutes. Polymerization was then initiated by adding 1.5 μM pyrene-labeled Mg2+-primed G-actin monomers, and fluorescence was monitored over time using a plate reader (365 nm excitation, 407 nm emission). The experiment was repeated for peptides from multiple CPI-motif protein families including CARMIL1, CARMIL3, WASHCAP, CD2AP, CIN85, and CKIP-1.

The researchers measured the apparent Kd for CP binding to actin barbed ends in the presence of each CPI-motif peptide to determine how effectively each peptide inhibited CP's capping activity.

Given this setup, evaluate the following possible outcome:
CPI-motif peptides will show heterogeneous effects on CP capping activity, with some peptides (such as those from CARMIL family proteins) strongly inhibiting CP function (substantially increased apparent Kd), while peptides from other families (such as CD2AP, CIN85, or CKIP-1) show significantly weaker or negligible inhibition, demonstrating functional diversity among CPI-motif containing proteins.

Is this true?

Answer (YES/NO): NO